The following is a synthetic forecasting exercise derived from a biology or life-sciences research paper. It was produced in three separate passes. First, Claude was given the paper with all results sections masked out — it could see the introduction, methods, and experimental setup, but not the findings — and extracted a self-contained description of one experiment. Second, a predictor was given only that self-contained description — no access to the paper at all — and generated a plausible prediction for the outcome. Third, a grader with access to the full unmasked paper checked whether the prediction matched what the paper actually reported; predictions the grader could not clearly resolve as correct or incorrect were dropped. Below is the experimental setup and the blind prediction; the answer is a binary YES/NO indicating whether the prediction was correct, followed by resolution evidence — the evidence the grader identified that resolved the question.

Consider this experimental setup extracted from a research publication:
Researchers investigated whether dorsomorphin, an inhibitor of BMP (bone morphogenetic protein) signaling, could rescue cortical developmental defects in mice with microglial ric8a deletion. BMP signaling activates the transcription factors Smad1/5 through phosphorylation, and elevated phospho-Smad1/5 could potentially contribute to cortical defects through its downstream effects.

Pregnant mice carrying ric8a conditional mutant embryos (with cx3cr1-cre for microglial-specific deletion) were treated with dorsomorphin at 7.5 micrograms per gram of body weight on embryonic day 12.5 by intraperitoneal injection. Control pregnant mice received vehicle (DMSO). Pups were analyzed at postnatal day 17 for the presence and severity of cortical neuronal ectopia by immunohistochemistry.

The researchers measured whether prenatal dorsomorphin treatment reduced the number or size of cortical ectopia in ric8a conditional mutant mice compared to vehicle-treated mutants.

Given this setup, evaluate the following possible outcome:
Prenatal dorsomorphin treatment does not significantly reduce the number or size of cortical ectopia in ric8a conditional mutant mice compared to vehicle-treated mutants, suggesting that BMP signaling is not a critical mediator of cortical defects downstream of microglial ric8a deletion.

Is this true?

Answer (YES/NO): NO